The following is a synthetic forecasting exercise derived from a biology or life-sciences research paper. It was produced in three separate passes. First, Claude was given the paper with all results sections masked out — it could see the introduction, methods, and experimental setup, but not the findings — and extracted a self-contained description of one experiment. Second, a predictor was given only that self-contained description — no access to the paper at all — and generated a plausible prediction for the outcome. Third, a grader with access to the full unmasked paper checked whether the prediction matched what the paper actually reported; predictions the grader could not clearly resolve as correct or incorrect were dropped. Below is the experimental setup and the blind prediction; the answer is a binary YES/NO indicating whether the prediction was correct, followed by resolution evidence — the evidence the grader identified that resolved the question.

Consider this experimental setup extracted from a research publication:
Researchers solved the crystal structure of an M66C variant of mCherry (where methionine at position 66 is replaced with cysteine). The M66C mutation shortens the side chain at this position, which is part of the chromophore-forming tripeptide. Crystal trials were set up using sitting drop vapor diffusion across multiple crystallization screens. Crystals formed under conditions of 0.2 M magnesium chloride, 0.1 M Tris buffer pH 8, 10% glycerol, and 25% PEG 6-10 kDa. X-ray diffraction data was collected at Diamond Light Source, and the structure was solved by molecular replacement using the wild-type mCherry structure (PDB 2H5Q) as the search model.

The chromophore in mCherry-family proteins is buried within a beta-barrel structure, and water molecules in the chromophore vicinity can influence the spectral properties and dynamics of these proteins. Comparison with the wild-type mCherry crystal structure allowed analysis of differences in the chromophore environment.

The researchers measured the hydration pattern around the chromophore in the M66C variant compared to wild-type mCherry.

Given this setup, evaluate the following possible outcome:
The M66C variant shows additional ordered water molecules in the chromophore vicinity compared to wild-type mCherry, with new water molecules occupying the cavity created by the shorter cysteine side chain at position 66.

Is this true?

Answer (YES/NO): YES